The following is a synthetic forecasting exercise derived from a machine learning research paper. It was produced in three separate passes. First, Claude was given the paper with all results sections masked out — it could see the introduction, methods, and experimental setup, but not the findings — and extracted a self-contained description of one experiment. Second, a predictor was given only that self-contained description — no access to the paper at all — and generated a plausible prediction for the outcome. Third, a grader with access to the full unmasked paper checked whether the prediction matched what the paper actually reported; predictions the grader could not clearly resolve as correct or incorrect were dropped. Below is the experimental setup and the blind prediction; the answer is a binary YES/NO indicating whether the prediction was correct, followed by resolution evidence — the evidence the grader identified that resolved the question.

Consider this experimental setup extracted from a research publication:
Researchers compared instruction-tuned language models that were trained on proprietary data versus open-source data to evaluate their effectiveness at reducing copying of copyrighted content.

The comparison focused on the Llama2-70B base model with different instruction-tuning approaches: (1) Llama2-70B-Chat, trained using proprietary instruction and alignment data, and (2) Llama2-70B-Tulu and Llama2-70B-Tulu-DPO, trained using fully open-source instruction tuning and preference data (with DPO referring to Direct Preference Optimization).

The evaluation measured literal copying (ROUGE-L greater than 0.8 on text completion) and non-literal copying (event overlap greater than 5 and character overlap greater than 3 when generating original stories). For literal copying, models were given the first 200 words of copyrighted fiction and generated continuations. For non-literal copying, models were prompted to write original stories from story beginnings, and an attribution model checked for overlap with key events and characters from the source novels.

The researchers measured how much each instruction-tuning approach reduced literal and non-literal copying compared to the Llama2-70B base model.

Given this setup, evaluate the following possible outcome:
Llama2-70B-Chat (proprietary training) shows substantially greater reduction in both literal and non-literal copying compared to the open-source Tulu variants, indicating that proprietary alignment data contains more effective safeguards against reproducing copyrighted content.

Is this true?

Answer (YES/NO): YES